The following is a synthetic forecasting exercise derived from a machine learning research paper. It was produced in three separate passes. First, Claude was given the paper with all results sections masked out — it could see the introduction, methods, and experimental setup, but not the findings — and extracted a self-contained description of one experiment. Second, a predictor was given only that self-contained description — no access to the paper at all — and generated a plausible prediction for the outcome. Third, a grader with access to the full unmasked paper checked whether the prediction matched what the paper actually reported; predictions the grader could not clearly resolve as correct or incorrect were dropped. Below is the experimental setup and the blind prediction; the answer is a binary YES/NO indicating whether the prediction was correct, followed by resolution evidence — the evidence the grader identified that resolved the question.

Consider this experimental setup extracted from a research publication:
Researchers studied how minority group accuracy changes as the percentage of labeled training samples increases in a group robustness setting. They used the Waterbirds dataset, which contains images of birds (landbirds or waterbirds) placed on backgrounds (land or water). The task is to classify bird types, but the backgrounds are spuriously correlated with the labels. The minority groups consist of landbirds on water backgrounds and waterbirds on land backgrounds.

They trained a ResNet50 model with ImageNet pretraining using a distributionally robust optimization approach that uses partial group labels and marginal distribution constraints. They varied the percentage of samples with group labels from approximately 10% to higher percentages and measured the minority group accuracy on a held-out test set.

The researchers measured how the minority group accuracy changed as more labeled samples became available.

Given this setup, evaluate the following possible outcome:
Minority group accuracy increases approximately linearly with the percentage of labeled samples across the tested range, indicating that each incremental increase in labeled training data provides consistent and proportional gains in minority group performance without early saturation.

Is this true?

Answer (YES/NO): NO